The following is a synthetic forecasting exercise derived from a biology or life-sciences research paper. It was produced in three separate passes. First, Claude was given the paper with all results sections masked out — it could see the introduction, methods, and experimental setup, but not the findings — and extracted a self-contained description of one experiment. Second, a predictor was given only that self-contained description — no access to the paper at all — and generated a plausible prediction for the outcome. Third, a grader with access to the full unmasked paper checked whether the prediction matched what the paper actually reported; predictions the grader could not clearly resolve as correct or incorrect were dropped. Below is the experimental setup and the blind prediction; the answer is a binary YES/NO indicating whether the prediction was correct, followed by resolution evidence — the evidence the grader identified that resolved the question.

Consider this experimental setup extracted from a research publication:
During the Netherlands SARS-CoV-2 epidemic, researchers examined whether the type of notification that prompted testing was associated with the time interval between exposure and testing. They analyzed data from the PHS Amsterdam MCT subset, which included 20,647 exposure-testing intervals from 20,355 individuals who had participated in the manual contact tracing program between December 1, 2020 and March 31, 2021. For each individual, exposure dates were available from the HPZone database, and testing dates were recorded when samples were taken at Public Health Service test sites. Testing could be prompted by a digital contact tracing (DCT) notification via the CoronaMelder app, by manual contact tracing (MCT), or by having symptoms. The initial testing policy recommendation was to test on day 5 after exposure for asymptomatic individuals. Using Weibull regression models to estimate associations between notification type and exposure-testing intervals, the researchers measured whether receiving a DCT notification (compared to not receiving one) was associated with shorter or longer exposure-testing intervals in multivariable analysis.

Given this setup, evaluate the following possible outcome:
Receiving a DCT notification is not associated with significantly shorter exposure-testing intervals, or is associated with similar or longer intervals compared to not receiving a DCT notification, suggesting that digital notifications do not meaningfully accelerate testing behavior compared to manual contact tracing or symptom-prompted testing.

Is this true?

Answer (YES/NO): YES